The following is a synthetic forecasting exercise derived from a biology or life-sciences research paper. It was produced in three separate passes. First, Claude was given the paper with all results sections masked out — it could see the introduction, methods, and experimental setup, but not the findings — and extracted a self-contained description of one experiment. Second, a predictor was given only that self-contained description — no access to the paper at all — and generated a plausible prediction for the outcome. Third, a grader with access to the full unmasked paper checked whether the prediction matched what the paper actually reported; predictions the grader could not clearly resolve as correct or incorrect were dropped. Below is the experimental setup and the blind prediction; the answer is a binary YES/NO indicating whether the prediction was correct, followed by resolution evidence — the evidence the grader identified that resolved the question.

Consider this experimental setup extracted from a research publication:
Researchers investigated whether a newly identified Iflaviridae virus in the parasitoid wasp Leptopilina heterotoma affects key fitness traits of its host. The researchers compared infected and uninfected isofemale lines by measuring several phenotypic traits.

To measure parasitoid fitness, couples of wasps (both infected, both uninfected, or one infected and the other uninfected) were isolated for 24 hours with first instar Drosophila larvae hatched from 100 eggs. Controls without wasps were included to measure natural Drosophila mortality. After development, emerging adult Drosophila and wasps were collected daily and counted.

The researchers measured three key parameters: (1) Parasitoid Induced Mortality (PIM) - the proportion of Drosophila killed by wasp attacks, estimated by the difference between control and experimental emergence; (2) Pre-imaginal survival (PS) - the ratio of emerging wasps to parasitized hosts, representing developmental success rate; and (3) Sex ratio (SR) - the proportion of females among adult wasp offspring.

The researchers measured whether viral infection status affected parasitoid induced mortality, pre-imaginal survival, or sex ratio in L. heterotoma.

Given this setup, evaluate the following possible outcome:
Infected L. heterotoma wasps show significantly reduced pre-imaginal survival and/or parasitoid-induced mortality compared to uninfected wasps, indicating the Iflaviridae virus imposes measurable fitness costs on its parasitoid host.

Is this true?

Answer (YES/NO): NO